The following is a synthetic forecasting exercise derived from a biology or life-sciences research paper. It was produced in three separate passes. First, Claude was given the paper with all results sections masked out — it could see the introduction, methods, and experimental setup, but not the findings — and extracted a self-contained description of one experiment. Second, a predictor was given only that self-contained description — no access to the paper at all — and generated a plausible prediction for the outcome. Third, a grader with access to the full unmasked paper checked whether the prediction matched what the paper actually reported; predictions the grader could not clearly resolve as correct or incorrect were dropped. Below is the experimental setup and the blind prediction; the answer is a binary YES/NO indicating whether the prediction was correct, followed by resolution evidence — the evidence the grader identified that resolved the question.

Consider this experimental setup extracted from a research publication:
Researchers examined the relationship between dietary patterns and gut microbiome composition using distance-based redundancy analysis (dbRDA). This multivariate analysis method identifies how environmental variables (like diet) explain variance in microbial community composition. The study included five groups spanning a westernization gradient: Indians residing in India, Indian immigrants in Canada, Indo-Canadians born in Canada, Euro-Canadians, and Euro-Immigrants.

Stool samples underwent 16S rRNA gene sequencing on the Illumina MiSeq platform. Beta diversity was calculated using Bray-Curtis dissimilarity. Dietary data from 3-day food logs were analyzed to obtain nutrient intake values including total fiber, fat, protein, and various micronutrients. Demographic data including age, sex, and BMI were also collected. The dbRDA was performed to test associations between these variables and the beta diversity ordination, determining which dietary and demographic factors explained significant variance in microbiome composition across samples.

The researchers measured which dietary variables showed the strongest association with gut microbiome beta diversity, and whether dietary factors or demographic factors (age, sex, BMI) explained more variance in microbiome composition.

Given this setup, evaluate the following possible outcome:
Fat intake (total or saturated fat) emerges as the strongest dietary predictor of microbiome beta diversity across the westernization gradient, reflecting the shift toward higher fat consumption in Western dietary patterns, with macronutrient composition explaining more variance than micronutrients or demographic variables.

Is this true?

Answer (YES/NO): NO